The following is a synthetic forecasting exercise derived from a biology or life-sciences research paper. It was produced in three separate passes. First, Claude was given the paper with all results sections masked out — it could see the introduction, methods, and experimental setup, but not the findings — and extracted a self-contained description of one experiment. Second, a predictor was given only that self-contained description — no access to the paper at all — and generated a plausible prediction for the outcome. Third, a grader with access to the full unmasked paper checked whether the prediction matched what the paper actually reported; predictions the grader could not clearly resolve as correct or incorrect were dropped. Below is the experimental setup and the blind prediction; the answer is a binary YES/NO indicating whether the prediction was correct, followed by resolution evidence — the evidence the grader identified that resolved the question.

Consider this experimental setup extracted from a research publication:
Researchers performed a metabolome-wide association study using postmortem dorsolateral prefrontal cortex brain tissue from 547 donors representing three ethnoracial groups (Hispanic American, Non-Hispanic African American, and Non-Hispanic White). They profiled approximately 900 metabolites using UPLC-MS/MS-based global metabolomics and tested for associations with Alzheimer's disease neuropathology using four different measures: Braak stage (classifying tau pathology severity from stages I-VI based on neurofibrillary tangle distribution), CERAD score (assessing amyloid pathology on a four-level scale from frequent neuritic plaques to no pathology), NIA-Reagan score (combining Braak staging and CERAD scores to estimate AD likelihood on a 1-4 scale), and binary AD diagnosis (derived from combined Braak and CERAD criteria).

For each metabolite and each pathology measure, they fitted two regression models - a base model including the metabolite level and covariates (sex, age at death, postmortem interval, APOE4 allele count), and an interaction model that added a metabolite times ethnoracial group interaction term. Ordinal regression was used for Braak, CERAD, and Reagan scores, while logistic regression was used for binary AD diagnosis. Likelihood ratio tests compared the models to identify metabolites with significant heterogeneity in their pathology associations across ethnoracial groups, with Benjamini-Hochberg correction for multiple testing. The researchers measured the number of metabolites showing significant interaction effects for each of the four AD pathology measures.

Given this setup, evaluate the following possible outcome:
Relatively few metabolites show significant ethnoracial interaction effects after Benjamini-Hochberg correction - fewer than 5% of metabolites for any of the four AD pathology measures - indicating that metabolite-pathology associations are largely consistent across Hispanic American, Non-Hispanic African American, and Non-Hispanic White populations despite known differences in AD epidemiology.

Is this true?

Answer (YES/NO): NO